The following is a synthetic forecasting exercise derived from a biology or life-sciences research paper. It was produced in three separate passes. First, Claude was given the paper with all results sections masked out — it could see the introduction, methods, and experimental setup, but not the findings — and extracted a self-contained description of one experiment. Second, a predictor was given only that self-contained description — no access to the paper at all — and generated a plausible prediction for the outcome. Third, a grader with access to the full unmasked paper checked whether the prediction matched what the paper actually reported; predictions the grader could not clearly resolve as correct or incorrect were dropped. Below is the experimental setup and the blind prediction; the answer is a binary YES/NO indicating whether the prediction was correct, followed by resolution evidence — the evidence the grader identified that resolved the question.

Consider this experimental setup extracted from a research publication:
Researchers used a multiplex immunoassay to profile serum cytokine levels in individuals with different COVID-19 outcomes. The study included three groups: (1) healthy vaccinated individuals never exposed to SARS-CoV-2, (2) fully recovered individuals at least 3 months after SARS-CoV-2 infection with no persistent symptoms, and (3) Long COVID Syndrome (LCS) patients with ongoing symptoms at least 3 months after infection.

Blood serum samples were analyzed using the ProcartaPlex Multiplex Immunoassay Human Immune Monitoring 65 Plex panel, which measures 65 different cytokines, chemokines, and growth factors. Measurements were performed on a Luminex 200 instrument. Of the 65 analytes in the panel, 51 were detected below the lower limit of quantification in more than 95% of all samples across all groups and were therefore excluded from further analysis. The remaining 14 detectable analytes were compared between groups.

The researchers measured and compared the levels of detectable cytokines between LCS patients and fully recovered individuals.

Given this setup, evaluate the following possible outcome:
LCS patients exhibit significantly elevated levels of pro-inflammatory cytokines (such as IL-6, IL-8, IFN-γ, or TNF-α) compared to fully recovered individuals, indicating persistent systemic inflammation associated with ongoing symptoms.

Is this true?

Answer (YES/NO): NO